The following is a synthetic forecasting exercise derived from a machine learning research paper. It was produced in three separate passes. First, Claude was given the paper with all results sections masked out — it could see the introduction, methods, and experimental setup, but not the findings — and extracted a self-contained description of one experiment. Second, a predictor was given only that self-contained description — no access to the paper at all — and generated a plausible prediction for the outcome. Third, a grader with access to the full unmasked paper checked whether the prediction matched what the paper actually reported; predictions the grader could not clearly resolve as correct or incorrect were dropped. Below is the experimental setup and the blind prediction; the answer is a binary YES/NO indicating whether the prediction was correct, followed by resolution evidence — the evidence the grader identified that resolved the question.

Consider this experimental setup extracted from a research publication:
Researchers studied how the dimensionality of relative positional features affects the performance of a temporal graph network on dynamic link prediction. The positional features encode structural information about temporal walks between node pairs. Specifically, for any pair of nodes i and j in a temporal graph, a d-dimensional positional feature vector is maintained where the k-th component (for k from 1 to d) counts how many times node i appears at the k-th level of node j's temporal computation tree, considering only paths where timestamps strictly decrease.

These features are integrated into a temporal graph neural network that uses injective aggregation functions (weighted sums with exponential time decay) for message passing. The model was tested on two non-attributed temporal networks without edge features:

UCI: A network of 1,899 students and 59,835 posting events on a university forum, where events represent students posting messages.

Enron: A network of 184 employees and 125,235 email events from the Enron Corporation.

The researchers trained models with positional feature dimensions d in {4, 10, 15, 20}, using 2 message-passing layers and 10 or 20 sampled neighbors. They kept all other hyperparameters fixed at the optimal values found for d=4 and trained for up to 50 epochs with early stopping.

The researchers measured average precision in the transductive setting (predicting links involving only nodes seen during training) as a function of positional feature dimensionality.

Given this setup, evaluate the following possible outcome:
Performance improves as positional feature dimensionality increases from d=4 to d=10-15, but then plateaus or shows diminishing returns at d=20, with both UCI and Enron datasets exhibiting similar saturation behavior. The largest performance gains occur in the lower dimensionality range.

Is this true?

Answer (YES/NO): NO